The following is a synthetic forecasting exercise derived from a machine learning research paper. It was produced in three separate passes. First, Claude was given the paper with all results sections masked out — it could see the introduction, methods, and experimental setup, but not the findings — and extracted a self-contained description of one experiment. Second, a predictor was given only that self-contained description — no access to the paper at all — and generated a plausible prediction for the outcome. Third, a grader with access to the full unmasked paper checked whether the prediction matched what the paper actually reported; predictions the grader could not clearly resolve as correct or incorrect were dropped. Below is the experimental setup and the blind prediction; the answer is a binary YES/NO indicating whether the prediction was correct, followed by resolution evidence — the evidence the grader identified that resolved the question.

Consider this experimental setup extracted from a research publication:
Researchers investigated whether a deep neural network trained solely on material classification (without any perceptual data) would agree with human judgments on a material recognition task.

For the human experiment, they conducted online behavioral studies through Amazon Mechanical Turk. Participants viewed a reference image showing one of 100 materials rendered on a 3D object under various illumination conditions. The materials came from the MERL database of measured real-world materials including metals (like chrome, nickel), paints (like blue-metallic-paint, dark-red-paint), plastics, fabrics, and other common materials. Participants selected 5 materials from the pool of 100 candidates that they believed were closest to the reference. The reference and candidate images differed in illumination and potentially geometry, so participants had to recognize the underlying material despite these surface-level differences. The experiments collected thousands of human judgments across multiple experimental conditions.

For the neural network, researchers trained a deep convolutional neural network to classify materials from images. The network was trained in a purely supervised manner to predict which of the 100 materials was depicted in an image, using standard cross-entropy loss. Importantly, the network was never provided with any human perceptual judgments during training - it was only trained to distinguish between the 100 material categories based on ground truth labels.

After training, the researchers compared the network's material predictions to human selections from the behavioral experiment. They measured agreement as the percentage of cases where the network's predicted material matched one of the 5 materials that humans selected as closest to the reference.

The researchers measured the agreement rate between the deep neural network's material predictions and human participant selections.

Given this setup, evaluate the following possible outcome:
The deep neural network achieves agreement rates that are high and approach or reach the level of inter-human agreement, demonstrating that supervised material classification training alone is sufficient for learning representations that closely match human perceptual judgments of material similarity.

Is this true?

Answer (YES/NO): NO